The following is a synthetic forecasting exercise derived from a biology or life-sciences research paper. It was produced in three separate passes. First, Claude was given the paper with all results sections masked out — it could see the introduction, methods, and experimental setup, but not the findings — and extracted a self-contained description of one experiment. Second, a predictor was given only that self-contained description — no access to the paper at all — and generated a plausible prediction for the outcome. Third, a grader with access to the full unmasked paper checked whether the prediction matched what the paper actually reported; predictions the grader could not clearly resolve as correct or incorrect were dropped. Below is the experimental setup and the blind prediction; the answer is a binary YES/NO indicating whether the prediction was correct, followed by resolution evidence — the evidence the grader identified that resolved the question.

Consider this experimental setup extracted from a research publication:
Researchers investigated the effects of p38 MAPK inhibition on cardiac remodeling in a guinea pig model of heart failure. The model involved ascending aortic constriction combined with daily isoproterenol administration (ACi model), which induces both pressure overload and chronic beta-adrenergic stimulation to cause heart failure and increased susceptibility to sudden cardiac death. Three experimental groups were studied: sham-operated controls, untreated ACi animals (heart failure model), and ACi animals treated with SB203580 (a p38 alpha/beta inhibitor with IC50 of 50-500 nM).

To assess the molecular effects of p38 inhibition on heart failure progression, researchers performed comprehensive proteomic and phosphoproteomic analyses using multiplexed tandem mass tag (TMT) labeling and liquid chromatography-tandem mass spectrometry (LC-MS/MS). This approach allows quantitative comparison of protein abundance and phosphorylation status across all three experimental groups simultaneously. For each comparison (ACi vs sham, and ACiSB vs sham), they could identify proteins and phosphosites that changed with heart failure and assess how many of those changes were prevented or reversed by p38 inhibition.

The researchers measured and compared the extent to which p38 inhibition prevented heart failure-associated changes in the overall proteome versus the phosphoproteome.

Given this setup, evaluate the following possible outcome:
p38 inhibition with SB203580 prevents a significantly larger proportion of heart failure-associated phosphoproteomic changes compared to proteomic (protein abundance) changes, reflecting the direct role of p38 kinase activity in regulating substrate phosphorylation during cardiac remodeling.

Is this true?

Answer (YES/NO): YES